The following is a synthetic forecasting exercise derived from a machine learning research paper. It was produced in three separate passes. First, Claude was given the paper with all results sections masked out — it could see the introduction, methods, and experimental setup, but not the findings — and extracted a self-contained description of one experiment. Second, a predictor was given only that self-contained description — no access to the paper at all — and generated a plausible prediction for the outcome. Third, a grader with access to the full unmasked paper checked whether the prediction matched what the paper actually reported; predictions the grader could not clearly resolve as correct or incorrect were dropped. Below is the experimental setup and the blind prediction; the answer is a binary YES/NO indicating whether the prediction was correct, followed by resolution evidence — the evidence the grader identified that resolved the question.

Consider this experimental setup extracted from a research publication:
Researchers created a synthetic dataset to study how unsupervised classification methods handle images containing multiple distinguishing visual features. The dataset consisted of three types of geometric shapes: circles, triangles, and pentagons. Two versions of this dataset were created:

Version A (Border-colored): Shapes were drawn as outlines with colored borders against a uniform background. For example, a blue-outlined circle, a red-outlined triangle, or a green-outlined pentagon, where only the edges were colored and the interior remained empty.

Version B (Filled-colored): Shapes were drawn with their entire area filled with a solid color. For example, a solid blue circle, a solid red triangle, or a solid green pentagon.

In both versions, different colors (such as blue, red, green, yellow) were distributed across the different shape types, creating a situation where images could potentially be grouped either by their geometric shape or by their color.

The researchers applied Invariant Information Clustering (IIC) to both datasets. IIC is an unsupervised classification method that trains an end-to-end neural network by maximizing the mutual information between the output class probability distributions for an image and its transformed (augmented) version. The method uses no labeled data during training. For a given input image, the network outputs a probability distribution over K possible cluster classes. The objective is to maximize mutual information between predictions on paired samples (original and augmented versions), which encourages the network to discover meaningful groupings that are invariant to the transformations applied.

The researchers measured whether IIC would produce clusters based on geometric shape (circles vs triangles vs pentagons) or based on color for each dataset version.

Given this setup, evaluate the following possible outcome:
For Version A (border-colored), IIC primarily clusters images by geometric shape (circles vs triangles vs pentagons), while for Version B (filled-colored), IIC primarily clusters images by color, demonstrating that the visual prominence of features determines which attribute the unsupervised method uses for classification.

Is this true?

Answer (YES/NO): YES